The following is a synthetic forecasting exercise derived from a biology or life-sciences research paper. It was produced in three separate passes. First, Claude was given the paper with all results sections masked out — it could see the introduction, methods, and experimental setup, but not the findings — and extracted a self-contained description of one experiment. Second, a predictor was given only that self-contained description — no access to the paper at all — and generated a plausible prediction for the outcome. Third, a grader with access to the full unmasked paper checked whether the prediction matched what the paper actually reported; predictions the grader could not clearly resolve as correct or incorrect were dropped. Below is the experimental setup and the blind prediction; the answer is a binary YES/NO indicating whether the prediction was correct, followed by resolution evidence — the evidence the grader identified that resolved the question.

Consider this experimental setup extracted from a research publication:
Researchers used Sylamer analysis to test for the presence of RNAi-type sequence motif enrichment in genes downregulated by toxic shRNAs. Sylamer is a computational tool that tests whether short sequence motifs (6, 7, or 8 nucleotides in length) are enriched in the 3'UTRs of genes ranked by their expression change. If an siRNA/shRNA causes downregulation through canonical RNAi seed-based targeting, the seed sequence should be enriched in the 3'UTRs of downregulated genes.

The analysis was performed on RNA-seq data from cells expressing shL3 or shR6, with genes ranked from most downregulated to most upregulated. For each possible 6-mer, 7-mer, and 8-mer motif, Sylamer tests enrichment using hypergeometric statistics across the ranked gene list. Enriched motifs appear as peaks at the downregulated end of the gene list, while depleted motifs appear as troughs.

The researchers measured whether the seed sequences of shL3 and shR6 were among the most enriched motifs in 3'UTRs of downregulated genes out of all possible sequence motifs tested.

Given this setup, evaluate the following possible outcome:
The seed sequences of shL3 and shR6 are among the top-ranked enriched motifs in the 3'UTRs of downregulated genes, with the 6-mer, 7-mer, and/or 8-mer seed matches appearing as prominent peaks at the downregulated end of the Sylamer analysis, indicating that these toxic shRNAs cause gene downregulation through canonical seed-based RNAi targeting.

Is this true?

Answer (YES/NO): YES